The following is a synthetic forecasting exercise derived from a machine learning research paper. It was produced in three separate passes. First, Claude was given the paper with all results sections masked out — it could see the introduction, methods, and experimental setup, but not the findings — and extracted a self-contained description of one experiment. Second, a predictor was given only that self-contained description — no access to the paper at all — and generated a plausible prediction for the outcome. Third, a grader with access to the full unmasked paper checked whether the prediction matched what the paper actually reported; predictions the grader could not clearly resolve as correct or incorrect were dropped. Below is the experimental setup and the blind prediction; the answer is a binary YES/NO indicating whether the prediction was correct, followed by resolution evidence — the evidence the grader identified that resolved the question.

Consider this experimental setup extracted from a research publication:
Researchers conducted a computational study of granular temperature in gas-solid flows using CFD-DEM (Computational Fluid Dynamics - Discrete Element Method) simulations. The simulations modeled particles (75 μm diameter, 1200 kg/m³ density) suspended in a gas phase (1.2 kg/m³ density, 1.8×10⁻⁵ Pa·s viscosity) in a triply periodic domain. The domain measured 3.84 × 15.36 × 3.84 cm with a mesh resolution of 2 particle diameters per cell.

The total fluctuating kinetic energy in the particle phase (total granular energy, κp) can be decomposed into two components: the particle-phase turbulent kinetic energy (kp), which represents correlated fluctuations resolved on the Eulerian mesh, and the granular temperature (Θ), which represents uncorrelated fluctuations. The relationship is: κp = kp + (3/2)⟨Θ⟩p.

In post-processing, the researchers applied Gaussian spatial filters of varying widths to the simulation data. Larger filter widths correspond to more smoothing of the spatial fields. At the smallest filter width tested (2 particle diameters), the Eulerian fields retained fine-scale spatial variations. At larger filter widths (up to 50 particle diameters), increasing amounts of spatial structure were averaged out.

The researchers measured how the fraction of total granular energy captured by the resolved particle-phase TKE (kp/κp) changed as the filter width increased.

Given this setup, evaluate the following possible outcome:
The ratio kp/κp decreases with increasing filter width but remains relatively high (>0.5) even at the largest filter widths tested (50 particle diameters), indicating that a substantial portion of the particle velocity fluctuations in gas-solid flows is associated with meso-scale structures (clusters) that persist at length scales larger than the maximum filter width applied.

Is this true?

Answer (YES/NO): YES